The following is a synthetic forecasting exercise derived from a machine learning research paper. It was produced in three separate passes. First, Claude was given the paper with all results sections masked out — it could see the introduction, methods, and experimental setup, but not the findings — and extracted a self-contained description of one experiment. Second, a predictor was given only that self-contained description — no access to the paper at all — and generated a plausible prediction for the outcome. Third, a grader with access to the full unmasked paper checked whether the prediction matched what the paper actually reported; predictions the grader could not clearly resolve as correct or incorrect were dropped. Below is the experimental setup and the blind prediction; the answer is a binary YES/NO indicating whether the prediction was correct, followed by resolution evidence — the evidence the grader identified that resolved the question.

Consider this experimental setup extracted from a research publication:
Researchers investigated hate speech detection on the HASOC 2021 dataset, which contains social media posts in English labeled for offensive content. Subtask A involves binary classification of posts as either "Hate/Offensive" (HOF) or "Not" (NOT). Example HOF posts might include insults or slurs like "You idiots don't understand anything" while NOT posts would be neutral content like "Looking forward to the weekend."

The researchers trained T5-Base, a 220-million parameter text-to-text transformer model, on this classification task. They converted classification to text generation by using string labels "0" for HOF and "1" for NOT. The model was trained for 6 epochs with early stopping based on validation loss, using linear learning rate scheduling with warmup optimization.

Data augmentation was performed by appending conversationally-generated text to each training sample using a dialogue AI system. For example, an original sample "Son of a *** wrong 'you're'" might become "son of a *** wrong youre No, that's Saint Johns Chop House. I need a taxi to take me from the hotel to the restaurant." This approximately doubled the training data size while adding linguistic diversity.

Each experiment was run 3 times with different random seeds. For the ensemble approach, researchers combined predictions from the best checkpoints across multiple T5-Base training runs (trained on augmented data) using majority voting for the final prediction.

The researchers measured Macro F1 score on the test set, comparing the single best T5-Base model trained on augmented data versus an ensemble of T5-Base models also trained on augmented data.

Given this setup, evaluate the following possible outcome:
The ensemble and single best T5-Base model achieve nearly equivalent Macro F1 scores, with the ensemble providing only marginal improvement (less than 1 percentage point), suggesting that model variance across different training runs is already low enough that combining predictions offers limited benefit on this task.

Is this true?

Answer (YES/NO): NO